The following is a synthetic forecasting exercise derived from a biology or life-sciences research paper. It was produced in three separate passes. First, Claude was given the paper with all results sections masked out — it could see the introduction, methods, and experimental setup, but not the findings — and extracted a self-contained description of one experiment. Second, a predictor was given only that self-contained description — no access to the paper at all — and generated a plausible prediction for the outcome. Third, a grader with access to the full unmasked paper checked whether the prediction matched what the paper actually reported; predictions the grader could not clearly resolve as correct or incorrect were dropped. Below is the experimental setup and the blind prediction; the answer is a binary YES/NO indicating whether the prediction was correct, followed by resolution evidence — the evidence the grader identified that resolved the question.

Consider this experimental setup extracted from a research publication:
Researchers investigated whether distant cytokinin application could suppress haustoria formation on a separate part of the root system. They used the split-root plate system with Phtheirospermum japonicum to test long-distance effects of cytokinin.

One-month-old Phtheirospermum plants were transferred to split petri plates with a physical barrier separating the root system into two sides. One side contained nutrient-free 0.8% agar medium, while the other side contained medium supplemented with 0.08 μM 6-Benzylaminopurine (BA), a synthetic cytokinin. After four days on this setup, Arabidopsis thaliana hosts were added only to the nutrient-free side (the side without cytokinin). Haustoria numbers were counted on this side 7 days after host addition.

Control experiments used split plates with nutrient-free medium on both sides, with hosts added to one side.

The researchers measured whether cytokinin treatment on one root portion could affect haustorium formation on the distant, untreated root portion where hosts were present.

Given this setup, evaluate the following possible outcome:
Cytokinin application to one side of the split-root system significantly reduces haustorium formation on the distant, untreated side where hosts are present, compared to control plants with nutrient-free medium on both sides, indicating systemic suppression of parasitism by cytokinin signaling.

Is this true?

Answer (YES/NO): YES